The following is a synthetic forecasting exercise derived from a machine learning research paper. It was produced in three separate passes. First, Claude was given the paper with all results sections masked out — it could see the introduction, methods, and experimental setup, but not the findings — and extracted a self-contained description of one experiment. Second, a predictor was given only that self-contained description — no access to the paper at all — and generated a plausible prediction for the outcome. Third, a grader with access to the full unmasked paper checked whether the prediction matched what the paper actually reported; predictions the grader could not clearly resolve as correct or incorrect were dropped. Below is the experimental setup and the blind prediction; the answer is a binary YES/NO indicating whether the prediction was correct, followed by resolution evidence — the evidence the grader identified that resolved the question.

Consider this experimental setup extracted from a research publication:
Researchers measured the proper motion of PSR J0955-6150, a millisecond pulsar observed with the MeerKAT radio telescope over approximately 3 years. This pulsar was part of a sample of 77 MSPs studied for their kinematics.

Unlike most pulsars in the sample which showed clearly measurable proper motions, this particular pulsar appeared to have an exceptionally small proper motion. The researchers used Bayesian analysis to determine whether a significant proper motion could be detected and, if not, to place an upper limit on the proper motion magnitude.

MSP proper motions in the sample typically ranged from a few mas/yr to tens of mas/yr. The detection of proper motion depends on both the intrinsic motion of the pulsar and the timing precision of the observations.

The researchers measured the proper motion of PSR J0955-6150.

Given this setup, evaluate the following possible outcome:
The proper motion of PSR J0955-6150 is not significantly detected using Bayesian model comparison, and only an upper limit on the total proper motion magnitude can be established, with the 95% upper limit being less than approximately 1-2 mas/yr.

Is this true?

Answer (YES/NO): YES